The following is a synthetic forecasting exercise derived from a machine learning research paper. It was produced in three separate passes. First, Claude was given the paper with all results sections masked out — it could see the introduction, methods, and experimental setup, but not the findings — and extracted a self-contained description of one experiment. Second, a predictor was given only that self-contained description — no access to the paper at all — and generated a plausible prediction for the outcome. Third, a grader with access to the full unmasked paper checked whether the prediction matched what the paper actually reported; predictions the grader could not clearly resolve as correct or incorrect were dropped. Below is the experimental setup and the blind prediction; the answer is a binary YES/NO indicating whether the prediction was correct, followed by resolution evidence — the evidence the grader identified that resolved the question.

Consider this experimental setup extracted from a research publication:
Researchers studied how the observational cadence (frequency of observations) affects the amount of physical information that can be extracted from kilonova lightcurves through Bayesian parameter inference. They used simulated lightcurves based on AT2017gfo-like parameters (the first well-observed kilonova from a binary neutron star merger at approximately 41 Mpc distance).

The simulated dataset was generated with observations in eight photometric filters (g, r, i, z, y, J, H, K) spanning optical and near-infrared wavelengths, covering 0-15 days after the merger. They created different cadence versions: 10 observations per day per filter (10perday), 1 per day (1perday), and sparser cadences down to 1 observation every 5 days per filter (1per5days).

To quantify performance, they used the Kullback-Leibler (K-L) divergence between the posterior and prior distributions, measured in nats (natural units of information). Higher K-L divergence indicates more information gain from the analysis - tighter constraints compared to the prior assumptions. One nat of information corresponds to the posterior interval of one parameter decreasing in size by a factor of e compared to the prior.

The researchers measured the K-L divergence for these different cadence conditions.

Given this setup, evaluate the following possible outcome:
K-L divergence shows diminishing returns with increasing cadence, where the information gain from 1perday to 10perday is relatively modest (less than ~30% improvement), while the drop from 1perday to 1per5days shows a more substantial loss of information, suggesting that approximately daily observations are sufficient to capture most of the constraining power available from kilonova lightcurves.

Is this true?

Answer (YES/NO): NO